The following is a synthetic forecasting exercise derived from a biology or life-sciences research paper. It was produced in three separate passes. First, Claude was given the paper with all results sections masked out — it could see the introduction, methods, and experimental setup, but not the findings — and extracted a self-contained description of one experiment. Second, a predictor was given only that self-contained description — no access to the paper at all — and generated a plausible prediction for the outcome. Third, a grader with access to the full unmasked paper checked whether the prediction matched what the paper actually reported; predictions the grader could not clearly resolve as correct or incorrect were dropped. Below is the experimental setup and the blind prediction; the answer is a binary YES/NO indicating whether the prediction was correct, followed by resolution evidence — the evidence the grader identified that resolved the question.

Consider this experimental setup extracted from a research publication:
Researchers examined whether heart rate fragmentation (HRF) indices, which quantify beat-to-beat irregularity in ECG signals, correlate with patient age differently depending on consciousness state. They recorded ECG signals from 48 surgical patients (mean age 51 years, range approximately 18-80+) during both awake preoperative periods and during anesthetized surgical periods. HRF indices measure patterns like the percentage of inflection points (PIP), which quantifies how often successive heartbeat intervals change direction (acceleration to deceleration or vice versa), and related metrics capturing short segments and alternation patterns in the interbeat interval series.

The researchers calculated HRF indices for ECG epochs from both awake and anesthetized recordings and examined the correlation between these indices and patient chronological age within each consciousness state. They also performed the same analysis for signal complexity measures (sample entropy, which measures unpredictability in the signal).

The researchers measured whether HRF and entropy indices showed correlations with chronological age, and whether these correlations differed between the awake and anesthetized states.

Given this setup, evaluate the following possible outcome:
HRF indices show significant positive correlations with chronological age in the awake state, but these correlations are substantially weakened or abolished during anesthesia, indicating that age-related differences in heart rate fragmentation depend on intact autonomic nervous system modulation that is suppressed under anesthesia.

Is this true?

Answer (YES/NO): YES